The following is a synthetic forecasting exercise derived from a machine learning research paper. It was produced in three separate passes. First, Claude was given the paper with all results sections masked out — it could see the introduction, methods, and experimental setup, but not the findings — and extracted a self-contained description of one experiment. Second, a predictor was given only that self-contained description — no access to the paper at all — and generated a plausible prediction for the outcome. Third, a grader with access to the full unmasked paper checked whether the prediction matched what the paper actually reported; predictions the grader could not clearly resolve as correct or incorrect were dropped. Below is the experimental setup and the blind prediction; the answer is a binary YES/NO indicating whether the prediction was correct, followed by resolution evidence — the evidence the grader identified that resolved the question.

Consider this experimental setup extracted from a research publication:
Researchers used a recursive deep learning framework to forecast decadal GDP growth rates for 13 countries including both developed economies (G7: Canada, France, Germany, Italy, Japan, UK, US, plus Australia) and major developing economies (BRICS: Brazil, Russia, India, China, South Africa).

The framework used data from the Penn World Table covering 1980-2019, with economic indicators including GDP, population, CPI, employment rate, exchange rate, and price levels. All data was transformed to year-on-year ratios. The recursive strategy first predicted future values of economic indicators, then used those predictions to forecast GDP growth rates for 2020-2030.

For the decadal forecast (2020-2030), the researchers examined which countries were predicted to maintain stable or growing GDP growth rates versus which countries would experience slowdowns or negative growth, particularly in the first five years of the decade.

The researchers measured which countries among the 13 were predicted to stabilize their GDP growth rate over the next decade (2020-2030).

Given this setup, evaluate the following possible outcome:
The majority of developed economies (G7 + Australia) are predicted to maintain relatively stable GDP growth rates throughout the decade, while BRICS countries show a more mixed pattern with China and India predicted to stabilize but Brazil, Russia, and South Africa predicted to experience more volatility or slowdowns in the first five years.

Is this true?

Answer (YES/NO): NO